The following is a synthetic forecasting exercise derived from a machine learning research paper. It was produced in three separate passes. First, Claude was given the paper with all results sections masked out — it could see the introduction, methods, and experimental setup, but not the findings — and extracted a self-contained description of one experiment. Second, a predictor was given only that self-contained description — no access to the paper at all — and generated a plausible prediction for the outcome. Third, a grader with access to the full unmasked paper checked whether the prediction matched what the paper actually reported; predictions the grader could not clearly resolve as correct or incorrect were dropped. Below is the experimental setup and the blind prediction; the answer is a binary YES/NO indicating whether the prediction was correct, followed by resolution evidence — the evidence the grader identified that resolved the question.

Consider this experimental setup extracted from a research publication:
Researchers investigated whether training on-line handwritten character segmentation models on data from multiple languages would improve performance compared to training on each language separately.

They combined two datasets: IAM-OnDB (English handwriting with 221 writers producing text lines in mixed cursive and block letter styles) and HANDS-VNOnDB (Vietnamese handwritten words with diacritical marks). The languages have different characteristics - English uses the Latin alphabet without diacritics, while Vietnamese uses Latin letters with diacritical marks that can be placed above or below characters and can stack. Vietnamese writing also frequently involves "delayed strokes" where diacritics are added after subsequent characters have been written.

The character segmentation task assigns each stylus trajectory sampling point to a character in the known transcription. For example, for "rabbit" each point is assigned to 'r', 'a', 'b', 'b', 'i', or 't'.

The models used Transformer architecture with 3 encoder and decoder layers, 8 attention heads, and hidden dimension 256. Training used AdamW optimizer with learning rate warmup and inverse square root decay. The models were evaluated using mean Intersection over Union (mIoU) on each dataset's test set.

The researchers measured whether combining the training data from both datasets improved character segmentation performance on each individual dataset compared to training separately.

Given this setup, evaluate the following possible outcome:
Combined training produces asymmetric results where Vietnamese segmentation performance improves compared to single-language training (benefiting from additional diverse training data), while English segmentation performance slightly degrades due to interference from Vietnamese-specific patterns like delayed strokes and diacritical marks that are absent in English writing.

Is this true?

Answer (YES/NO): NO